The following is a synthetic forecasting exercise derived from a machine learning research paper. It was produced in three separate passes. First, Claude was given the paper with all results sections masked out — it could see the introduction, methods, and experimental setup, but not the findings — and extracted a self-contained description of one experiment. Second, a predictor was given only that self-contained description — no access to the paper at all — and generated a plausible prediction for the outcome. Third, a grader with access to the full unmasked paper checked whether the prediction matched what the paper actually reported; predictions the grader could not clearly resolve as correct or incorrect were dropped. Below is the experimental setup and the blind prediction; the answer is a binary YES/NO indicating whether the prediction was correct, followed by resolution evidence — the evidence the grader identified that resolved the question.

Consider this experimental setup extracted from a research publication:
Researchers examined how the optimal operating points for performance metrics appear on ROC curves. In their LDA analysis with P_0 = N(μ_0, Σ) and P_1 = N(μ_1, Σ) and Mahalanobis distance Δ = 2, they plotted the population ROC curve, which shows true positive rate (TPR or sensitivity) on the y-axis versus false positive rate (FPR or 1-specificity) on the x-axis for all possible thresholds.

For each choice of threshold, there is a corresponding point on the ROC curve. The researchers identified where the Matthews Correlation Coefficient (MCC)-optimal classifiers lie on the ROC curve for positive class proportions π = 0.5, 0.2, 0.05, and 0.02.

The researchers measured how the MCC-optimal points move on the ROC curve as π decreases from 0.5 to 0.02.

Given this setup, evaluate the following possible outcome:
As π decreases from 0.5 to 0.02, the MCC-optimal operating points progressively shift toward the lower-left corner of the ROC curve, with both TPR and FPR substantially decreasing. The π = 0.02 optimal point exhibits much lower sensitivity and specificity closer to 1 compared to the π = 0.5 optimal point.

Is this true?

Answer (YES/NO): YES